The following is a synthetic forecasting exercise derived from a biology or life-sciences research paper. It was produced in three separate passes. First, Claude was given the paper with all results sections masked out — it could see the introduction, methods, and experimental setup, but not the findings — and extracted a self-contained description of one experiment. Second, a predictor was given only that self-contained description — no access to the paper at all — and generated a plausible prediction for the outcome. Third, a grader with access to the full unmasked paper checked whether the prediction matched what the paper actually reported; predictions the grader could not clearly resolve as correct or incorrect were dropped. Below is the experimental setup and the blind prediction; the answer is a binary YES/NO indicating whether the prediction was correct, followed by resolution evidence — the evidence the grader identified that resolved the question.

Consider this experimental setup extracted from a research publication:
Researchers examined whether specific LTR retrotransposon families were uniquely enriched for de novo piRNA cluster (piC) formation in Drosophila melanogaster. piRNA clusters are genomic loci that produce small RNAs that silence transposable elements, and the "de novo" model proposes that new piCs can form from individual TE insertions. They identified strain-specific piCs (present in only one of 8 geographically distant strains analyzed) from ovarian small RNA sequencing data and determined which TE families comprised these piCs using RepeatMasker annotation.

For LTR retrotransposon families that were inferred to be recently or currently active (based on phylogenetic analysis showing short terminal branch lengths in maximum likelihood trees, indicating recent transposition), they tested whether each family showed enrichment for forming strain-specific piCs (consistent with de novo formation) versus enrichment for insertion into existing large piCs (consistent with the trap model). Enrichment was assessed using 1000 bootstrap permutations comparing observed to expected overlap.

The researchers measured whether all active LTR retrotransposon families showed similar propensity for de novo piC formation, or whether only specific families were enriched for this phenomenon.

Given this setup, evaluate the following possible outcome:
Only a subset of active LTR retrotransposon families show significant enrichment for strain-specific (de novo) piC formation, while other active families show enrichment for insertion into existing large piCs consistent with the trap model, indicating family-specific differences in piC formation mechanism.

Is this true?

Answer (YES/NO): YES